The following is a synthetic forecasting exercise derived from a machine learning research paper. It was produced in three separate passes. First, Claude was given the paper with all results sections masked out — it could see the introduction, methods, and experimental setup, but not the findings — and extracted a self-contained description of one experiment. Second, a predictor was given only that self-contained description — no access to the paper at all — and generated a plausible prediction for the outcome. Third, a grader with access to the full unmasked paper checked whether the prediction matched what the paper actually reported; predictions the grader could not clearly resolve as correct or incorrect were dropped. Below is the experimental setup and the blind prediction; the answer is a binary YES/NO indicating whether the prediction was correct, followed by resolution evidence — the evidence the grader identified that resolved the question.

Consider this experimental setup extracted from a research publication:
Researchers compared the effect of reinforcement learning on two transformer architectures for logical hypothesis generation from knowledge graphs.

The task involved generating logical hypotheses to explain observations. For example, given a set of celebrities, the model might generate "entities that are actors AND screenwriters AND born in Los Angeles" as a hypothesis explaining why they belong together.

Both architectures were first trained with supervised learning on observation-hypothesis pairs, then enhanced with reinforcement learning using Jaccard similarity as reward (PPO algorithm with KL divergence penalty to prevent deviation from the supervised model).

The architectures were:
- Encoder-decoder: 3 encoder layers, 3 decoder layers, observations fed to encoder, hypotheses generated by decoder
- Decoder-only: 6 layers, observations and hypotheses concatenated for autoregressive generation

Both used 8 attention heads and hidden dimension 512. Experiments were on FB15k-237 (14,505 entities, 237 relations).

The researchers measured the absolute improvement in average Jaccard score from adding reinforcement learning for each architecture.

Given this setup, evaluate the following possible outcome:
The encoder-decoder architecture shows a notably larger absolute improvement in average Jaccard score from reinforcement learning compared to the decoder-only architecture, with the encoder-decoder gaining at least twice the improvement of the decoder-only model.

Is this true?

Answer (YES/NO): NO